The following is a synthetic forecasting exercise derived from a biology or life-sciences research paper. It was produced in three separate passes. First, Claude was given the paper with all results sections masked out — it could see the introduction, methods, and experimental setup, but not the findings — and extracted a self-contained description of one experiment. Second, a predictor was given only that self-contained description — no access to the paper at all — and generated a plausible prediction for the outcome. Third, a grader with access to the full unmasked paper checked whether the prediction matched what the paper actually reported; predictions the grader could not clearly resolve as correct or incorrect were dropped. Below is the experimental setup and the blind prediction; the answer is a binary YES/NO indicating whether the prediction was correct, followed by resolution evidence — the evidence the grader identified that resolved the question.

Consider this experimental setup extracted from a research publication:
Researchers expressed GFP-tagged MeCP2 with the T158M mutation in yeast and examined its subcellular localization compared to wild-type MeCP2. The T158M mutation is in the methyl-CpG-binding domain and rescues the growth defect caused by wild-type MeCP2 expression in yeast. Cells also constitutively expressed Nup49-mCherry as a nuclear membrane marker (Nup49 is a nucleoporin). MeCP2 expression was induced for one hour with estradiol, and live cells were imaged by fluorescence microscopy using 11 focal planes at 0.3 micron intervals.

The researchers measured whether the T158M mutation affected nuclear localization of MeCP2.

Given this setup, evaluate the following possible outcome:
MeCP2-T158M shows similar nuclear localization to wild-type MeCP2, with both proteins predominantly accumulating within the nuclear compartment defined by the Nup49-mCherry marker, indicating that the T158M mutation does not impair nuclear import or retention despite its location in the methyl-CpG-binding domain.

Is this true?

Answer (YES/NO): YES